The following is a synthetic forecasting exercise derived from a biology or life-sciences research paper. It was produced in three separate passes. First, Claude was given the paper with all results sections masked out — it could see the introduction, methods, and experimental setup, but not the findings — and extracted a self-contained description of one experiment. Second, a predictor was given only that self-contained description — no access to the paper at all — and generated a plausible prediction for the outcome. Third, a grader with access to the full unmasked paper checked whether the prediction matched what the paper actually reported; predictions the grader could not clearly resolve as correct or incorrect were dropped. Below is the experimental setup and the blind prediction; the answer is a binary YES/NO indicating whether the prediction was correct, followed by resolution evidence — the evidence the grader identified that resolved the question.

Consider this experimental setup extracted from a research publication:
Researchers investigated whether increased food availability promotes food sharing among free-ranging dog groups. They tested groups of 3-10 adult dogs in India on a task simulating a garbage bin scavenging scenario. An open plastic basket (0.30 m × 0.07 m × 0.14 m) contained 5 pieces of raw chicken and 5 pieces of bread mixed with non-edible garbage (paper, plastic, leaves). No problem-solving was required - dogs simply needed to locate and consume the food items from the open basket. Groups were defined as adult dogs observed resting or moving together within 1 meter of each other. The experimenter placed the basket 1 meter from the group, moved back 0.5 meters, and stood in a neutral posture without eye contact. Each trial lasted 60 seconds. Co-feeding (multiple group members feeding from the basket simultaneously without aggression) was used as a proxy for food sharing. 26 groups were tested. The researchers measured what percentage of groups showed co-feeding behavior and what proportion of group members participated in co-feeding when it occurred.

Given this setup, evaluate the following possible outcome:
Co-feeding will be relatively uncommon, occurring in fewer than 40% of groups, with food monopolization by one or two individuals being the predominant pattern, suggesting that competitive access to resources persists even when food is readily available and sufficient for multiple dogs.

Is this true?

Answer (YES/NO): NO